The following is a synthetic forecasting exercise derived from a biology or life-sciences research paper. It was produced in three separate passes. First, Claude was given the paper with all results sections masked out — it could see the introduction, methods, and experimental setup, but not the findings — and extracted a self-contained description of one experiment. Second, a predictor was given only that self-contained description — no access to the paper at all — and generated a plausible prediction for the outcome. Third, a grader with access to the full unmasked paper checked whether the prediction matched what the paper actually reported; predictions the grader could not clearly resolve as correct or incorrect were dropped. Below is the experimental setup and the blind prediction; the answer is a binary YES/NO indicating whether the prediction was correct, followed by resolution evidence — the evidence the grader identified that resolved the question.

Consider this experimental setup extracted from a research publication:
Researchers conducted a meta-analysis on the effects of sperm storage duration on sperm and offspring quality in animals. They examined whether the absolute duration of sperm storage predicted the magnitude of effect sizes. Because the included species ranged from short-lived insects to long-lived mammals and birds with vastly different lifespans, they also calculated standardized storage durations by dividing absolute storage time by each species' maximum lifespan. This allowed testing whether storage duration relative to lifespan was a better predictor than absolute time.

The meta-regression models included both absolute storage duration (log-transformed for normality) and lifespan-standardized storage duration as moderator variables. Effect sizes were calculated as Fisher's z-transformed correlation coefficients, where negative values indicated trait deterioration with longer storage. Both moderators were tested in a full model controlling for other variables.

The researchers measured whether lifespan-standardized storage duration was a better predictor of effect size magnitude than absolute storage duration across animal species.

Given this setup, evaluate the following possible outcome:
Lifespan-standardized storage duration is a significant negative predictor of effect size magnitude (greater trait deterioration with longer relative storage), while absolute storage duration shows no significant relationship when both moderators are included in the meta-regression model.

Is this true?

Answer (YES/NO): NO